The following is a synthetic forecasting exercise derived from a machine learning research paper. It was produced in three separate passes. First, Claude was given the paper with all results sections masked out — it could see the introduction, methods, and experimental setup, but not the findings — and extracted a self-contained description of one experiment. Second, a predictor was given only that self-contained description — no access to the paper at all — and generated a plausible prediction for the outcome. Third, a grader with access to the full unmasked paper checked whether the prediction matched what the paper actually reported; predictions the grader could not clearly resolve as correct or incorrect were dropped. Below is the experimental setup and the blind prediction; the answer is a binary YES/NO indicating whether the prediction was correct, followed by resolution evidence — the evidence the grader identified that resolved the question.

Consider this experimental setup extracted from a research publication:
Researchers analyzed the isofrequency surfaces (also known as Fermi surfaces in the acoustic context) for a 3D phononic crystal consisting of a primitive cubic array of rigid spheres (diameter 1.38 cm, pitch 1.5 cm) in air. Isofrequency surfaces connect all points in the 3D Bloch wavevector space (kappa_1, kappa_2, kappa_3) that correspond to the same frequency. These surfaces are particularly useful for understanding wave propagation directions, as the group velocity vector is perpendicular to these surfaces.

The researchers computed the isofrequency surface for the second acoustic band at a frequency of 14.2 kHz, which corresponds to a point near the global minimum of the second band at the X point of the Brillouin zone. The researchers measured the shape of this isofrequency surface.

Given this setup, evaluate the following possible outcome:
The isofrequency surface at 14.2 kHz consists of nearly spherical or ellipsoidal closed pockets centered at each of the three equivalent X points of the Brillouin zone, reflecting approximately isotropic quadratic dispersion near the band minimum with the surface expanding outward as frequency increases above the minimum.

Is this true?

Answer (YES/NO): NO